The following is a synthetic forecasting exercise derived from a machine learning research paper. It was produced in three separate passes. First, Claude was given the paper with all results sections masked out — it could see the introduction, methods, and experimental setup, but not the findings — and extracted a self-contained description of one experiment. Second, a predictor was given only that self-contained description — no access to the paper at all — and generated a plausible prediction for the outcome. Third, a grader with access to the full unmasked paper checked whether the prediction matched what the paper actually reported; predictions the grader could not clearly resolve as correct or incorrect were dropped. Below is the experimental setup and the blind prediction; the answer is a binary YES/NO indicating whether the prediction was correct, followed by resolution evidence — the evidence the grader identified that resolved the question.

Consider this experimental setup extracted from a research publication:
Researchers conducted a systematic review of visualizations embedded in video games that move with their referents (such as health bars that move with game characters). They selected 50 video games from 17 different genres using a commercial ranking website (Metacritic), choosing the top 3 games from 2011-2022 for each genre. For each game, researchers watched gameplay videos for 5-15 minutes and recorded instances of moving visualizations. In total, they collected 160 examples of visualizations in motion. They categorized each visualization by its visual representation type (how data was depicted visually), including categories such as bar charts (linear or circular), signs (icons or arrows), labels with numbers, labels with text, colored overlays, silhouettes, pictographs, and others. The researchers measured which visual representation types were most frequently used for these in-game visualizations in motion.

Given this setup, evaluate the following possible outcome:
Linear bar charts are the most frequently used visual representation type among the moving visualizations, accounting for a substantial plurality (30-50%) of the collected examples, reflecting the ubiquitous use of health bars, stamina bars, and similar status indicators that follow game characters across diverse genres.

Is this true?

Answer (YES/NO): NO